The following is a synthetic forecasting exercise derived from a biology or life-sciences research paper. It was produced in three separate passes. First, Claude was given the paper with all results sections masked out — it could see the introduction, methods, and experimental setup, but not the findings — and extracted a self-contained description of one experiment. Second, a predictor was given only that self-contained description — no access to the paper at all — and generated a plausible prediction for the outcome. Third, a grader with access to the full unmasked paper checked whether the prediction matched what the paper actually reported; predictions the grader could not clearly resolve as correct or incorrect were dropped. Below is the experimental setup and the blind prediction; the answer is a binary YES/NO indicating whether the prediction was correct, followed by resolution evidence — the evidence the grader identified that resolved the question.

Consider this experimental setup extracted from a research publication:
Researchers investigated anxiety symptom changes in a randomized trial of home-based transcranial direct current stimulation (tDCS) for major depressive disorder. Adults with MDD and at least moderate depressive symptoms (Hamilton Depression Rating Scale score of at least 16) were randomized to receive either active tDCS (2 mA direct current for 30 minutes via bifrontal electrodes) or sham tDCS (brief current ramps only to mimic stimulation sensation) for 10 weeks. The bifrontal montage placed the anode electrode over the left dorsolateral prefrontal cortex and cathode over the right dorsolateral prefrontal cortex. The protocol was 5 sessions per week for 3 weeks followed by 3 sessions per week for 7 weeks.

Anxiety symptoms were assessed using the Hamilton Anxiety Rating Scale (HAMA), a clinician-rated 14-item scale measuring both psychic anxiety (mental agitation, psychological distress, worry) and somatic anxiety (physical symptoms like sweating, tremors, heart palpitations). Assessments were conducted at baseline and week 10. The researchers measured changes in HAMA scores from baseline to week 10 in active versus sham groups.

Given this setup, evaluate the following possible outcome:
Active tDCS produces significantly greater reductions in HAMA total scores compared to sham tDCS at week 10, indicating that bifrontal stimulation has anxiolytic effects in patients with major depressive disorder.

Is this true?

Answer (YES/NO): NO